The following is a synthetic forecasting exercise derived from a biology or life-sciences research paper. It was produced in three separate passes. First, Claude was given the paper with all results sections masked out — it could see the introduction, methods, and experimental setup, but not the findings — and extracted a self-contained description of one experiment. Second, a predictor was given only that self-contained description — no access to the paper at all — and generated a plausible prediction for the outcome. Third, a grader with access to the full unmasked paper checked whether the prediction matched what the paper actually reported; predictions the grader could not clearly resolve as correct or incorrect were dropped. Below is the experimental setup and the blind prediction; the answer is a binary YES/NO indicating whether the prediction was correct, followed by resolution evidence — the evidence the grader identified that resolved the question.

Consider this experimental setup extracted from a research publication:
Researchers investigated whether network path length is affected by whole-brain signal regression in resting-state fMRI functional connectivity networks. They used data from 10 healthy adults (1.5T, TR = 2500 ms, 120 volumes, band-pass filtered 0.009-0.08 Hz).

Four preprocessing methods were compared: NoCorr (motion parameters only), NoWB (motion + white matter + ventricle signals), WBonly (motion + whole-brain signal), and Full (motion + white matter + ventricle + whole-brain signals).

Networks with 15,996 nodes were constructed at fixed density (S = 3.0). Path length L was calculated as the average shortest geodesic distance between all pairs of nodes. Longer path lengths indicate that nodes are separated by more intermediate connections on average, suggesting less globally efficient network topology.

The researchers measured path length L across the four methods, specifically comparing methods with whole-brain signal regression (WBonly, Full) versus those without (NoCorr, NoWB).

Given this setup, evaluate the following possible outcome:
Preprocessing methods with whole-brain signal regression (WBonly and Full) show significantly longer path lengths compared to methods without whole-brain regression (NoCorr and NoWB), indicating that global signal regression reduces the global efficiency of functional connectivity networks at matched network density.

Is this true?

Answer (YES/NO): NO